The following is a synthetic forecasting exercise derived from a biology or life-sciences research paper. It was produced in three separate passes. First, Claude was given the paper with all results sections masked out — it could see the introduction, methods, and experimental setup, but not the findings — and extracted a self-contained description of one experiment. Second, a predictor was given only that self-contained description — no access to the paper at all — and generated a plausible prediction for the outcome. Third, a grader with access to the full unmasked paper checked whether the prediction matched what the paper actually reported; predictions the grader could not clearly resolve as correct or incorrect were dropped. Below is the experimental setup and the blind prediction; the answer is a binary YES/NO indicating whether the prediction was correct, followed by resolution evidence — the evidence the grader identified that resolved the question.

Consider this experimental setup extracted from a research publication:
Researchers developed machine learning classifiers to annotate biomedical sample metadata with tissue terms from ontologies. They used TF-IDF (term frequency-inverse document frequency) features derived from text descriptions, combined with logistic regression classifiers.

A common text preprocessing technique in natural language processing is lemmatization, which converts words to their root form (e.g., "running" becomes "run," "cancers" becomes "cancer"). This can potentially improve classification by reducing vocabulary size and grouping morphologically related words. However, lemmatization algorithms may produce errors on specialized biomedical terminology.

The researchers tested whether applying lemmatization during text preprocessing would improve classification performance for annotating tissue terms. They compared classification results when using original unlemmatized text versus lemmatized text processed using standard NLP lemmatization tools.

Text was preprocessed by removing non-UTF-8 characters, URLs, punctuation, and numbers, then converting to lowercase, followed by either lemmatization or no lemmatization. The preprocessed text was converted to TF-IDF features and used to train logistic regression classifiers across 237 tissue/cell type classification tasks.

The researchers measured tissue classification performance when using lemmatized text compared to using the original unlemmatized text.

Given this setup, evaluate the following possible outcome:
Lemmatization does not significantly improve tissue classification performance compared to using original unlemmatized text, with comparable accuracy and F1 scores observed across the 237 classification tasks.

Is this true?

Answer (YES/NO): YES